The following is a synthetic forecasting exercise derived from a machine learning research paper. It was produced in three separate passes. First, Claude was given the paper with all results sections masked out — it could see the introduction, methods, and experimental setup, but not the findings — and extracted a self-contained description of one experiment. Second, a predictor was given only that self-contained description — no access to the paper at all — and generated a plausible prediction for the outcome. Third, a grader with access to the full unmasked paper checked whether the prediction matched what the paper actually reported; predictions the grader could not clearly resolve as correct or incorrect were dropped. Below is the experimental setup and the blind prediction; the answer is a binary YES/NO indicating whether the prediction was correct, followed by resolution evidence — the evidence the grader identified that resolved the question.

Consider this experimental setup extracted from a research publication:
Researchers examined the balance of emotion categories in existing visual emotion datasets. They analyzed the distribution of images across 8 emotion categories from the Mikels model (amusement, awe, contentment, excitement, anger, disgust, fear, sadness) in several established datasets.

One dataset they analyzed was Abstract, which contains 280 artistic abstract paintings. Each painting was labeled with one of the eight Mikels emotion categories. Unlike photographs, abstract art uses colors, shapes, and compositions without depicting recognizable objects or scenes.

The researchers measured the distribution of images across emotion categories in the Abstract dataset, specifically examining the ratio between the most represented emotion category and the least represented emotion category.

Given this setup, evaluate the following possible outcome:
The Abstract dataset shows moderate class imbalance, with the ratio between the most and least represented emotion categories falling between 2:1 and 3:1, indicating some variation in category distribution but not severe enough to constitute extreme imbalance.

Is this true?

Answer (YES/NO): NO